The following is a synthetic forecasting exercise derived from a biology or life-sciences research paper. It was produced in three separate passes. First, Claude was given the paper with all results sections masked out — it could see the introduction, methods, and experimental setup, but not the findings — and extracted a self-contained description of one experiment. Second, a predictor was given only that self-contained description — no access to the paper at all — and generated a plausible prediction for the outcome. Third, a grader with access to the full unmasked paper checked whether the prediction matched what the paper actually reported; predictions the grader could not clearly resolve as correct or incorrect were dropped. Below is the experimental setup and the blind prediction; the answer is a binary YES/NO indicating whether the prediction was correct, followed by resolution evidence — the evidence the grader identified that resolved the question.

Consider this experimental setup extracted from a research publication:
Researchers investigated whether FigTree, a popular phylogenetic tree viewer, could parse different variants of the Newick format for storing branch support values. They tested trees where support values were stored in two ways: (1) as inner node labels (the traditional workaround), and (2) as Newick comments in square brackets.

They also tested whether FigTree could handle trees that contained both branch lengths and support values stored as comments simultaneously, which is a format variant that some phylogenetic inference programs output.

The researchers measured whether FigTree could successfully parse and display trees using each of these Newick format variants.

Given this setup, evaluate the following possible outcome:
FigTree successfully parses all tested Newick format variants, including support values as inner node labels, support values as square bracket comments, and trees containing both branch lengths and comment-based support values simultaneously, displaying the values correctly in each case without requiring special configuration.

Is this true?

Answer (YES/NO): NO